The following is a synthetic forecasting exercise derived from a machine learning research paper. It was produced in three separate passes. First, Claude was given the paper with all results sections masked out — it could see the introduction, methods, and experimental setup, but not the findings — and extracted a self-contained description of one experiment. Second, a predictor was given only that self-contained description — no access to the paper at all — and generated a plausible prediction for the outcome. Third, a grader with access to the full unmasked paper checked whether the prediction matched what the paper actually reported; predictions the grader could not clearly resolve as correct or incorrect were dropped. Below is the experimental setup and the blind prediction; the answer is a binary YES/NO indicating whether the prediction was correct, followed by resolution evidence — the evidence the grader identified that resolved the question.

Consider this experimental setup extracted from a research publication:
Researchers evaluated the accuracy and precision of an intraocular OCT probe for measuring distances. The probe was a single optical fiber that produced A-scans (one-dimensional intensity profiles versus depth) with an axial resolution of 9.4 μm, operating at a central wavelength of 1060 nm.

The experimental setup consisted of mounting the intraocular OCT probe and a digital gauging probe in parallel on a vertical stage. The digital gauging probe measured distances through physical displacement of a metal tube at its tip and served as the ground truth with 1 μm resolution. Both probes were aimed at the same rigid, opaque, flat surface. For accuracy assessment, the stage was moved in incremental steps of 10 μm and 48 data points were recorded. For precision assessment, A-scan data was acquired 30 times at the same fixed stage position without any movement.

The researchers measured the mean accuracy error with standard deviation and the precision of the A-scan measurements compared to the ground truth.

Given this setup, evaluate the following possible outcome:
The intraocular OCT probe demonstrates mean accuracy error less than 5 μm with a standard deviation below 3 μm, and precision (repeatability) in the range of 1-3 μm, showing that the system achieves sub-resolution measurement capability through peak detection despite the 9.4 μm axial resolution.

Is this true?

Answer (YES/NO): NO